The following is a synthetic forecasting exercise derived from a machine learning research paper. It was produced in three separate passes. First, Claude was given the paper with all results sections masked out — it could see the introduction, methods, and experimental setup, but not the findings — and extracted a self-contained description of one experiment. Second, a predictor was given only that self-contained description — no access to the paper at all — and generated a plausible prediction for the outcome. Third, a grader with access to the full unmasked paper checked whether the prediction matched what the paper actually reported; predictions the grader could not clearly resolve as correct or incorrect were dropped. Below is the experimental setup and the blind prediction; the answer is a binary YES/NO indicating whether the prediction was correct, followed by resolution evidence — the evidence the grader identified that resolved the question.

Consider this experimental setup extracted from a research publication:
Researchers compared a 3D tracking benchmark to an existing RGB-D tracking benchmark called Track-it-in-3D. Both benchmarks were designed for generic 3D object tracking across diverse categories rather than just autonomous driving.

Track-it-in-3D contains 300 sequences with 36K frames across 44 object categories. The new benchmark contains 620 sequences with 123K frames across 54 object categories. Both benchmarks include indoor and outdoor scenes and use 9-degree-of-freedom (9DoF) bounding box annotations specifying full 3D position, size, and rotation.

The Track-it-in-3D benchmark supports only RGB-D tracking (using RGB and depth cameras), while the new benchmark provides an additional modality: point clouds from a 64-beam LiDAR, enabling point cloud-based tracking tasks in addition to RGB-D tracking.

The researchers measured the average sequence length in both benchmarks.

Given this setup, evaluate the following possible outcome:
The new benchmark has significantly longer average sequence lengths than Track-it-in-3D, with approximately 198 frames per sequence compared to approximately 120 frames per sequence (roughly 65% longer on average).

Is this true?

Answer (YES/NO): YES